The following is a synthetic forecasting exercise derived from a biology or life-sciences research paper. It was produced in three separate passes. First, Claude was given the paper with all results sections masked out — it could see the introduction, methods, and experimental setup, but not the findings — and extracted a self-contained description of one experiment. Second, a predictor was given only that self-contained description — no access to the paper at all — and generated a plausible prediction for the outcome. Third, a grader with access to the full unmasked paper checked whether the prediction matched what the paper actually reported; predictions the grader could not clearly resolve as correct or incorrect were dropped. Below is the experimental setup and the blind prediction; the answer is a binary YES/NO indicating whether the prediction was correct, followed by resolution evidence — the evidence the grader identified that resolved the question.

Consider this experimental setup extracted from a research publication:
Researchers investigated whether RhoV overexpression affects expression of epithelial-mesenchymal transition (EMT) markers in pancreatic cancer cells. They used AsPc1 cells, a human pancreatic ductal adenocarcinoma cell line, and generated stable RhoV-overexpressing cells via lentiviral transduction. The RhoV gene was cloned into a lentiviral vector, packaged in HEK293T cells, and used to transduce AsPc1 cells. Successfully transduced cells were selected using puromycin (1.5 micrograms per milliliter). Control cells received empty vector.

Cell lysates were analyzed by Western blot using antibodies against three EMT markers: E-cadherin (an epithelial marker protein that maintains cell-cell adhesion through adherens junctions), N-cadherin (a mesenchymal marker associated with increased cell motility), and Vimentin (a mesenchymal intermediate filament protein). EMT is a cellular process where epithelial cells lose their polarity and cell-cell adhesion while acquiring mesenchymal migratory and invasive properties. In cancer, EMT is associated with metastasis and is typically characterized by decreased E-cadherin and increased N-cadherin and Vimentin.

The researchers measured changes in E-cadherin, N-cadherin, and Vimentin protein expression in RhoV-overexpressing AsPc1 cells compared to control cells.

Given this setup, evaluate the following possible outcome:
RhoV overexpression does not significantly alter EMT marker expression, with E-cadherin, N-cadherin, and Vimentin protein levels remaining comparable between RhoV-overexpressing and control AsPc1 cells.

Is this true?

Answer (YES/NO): NO